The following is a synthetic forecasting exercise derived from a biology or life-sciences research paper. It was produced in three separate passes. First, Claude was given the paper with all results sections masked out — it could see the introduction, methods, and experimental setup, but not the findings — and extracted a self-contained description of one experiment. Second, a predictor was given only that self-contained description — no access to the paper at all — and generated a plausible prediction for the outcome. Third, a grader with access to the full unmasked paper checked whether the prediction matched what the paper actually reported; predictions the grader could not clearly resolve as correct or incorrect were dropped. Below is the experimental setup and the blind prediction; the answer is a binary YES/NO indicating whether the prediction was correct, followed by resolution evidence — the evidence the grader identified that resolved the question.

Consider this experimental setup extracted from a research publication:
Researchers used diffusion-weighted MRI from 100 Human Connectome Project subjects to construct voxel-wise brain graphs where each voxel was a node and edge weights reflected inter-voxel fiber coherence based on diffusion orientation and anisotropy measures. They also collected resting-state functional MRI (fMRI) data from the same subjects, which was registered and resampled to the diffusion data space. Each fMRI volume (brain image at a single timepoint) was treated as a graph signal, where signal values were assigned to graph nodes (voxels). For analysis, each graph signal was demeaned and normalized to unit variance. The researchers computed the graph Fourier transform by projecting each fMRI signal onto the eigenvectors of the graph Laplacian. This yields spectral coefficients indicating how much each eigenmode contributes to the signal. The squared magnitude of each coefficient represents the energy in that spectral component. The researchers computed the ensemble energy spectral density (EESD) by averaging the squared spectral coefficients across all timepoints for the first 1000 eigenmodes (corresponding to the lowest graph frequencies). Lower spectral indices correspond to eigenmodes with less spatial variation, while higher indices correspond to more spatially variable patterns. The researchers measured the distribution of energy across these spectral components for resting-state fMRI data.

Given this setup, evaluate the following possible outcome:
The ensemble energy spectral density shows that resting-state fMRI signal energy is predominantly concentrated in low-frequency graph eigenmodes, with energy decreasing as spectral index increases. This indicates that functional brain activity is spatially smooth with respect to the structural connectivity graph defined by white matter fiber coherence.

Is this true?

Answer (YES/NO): YES